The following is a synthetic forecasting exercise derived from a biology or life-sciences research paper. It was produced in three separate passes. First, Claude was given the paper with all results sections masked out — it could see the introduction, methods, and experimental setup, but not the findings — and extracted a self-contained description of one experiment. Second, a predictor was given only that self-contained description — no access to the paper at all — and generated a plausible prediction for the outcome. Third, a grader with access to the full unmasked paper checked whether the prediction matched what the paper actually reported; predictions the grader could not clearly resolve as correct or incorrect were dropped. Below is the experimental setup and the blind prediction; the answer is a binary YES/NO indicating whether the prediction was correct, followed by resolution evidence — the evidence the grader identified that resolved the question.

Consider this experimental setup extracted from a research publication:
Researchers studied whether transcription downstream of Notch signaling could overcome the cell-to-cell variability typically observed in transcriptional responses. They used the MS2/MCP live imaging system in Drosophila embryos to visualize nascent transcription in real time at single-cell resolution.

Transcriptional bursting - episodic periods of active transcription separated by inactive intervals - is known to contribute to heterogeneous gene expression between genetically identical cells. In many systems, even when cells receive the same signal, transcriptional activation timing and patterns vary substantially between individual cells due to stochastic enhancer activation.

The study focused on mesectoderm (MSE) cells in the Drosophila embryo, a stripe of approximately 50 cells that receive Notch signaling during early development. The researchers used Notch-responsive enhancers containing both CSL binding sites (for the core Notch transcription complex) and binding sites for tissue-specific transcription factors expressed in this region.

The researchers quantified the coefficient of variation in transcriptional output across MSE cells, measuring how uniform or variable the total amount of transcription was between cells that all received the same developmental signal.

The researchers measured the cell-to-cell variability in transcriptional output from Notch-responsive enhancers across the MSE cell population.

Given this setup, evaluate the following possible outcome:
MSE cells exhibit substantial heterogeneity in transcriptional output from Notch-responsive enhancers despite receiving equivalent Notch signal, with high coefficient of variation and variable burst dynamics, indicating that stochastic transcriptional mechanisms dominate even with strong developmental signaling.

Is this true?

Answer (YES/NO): NO